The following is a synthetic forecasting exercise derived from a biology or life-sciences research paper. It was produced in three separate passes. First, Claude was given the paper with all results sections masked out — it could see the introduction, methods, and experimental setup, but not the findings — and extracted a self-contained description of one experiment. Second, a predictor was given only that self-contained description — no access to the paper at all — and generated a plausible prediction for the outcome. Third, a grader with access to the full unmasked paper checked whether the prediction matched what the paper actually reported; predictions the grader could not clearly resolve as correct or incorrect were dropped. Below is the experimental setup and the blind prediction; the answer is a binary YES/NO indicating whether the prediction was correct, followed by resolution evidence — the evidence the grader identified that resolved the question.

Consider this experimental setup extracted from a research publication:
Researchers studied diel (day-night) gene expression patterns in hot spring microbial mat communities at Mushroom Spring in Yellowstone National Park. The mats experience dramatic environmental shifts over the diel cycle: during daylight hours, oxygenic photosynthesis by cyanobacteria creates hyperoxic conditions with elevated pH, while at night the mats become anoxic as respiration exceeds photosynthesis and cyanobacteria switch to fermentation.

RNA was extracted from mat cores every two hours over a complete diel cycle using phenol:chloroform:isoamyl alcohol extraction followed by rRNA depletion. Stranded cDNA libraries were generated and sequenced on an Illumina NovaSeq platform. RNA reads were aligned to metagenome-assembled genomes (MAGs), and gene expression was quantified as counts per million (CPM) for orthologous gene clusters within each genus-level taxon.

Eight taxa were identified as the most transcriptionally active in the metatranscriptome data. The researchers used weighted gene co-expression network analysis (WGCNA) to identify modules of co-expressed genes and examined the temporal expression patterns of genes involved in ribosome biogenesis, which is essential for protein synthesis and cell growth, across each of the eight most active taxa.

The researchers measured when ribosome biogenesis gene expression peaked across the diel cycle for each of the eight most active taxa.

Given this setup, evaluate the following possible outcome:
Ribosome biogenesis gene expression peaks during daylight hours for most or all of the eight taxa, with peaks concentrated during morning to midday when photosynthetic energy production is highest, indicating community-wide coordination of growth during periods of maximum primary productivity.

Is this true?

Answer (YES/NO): YES